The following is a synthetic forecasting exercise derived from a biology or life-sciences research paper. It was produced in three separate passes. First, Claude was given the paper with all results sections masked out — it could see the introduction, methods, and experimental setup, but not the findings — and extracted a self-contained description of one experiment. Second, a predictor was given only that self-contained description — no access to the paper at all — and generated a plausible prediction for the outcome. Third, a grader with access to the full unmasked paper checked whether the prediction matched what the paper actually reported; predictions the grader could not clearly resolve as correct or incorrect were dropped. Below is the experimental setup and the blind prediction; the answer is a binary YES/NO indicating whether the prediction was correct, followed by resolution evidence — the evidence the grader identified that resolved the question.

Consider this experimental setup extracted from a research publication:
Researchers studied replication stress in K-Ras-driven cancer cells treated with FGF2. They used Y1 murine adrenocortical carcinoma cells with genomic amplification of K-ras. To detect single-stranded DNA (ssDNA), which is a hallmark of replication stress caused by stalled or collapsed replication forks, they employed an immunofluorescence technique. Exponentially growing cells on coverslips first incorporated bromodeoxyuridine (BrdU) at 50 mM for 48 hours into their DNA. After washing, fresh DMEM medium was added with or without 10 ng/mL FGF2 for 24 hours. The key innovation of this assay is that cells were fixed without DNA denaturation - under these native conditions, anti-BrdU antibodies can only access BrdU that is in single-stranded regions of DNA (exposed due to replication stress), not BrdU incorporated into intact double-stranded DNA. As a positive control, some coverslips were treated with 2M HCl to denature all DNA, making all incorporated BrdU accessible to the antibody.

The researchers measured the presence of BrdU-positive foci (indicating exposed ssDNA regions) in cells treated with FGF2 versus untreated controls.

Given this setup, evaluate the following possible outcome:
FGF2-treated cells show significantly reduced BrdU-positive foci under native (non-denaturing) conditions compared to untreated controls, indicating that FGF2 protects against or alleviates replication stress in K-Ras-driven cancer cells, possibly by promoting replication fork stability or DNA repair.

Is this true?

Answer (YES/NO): NO